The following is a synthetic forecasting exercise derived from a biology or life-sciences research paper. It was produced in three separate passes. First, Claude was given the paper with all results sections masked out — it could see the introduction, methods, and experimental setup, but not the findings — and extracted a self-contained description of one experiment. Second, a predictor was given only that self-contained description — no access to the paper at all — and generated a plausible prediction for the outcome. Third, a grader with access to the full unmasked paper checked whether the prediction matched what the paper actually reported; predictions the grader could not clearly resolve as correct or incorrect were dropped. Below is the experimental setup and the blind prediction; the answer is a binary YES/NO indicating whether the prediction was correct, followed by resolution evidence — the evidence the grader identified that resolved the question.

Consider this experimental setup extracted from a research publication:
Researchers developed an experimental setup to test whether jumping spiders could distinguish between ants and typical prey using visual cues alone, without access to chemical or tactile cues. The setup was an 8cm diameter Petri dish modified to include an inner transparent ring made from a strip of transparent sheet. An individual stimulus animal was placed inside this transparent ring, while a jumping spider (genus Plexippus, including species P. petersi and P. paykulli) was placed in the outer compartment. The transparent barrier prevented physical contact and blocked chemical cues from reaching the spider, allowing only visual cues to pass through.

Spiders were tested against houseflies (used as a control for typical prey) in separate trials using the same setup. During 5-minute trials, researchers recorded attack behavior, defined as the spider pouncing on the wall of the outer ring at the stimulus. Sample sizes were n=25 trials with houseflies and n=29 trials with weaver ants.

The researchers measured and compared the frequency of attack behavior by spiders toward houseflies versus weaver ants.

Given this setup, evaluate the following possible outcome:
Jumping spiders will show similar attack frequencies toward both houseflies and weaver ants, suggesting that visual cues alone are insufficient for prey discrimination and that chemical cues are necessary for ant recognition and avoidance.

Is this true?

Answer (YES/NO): NO